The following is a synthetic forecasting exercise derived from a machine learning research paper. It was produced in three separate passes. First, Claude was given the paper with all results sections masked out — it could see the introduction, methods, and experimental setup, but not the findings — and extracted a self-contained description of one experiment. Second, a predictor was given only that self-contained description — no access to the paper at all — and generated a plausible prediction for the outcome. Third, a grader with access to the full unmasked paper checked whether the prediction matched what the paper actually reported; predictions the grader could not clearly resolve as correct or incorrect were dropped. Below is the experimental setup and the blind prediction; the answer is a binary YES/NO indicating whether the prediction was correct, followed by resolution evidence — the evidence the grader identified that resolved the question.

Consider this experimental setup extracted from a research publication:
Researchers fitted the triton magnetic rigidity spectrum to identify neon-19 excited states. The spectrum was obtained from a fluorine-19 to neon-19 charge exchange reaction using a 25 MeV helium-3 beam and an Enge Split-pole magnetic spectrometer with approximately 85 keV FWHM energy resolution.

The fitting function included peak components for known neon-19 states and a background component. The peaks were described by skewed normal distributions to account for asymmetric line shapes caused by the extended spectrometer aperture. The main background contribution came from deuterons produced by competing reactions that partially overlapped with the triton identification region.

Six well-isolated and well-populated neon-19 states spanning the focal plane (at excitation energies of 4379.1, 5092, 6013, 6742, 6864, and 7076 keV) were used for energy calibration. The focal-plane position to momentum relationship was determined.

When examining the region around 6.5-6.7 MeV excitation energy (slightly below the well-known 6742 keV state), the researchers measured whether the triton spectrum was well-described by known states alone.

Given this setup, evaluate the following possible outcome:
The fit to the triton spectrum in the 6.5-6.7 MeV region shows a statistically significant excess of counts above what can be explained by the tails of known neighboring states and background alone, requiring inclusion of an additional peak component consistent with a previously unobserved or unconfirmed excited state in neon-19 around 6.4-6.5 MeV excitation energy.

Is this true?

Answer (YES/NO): NO